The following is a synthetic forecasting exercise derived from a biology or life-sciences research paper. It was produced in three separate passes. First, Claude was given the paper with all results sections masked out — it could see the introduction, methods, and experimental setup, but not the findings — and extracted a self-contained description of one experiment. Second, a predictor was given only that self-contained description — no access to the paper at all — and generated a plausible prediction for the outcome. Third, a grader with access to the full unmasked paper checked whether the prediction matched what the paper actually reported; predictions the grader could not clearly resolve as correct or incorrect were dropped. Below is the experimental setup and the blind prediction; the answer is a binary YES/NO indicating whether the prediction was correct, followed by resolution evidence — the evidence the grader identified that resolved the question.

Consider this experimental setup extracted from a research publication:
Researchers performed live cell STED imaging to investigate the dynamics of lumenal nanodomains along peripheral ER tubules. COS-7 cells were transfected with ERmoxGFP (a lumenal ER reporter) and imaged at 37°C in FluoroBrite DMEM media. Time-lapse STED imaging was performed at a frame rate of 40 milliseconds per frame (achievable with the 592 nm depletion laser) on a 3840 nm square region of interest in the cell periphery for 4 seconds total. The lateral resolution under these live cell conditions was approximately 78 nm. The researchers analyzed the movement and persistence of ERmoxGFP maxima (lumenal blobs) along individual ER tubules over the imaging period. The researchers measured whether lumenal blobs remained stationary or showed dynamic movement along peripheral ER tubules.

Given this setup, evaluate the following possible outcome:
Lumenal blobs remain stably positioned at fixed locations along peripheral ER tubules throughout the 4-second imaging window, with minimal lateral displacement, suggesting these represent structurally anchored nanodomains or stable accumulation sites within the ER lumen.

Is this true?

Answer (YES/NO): YES